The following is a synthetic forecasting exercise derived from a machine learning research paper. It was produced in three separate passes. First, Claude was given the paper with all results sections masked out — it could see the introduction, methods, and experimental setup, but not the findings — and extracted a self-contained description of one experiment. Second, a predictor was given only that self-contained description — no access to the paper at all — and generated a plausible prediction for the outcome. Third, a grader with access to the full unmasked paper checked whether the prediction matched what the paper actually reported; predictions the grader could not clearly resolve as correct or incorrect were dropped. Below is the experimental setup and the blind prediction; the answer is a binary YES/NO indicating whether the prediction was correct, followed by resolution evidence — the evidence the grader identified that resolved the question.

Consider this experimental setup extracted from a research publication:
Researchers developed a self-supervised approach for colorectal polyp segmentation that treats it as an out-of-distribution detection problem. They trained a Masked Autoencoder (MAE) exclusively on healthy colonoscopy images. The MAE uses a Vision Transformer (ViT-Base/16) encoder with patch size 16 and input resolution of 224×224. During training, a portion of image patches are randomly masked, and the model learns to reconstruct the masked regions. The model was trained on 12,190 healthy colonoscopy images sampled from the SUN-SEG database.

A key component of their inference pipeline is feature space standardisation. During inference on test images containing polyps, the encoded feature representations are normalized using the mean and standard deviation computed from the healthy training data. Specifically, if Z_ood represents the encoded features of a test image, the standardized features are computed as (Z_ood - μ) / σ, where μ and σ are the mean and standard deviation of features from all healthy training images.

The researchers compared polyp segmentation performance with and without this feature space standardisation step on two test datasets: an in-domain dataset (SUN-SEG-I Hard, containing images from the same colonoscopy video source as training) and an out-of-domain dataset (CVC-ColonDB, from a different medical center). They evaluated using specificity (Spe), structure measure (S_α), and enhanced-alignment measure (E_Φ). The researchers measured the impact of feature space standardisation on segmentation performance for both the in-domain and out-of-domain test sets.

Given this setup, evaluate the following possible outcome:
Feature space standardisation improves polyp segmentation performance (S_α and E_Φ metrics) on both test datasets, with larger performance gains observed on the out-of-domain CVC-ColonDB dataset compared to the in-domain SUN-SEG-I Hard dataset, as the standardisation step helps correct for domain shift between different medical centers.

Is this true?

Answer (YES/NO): NO